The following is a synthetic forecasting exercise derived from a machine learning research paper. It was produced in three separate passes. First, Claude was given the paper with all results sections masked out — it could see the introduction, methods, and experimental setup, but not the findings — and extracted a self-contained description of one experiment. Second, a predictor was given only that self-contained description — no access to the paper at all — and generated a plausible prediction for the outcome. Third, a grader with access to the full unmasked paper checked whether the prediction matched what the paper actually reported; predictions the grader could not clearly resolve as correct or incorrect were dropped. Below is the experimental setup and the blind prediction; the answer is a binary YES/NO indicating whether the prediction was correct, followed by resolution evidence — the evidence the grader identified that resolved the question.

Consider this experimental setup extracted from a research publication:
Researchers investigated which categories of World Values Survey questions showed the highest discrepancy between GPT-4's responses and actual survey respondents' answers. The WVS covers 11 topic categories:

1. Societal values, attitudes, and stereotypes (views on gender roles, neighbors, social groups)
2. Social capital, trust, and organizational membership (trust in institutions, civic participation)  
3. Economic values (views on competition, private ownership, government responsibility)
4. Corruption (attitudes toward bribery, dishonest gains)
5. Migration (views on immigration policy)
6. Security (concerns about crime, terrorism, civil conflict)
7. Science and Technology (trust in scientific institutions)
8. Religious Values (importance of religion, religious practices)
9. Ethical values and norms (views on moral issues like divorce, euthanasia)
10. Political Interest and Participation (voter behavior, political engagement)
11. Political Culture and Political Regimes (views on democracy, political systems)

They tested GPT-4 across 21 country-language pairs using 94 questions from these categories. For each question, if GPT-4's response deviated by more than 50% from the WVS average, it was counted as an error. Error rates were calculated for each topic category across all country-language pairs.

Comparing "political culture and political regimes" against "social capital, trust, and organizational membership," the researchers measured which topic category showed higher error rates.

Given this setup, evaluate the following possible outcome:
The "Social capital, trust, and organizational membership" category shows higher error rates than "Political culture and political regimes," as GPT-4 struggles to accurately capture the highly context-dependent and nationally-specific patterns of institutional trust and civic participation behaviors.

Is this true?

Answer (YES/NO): NO